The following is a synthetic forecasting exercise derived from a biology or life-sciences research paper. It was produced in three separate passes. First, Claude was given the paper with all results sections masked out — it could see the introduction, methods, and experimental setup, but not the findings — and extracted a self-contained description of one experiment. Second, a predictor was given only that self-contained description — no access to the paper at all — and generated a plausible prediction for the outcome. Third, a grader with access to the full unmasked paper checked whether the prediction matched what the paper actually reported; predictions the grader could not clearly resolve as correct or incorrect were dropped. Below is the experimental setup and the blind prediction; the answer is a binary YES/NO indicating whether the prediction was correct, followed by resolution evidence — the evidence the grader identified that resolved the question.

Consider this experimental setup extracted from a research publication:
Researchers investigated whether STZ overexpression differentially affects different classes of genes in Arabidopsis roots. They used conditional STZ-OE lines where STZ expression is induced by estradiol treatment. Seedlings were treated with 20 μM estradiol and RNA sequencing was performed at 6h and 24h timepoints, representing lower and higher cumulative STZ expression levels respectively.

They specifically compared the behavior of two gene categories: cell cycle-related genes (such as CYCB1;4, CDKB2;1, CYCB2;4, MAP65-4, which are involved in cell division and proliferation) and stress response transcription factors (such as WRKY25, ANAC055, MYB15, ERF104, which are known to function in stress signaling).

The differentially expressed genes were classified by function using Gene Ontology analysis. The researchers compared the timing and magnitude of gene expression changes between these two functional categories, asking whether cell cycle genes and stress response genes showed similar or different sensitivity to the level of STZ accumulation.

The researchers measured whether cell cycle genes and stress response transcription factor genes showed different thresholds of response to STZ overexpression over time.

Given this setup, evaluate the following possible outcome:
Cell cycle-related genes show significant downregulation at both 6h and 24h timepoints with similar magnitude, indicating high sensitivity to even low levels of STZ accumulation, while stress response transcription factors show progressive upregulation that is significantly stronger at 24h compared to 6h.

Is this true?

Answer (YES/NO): NO